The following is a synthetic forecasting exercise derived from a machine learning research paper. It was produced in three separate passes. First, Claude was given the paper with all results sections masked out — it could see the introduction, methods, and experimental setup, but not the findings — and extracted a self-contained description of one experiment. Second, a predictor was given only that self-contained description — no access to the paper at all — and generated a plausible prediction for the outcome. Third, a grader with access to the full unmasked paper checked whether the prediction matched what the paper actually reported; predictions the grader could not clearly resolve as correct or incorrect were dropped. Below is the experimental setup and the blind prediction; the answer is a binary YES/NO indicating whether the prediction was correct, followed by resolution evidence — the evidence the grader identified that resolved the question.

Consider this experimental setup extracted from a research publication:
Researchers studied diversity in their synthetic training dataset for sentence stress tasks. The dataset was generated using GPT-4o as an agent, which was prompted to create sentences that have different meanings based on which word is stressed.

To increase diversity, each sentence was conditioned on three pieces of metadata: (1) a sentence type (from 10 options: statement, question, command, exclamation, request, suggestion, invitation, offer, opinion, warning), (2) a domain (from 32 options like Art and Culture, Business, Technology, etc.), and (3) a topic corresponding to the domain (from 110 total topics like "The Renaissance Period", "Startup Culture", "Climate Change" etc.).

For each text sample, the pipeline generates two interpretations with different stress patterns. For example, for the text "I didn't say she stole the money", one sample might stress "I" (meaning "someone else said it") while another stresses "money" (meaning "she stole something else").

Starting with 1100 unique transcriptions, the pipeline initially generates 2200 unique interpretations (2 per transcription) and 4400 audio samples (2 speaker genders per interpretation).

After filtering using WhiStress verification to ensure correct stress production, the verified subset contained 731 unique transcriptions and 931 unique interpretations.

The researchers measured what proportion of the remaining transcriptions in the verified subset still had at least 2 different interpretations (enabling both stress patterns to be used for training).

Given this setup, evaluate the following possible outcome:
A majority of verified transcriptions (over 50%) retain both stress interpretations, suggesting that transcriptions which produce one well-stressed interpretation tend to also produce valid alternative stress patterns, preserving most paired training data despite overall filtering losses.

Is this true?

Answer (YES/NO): NO